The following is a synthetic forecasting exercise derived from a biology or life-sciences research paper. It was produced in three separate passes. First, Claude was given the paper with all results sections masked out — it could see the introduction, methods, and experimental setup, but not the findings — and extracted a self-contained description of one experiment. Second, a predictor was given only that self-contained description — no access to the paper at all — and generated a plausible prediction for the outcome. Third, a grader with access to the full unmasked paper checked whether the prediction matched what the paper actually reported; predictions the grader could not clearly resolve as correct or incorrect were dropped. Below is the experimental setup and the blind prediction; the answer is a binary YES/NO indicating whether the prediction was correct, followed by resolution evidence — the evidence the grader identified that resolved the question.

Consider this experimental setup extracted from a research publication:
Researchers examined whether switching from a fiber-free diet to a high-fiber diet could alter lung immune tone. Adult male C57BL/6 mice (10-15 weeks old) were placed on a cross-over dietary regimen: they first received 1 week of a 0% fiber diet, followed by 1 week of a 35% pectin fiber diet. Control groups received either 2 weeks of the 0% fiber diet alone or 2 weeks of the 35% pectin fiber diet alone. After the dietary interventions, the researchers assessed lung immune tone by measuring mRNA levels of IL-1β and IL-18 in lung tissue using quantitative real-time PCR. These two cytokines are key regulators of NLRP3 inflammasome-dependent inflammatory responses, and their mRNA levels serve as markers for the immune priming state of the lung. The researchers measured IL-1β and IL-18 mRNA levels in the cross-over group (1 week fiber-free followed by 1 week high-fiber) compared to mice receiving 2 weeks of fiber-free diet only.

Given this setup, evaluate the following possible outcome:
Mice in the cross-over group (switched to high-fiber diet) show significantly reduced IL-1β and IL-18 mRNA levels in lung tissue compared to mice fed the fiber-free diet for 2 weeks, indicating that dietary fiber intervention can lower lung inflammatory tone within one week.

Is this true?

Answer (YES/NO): YES